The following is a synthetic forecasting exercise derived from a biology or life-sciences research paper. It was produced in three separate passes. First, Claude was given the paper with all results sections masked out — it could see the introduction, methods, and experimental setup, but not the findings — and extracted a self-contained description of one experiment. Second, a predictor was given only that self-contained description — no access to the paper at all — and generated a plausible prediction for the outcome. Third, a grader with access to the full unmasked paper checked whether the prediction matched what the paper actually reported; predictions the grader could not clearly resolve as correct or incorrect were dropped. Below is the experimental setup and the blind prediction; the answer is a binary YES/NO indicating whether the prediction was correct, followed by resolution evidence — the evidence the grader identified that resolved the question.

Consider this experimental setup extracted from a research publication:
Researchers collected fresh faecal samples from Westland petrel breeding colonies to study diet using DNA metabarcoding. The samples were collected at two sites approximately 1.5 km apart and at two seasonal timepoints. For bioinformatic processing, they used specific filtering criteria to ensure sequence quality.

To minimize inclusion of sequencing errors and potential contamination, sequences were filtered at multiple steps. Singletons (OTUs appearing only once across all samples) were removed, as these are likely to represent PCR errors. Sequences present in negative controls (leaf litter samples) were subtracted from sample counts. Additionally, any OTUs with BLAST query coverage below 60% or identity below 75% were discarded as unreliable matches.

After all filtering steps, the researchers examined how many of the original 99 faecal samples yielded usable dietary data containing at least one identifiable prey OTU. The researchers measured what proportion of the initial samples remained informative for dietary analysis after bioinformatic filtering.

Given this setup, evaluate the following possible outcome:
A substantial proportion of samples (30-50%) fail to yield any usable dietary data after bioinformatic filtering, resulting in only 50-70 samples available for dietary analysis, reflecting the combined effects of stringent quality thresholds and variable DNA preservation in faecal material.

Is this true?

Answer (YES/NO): NO